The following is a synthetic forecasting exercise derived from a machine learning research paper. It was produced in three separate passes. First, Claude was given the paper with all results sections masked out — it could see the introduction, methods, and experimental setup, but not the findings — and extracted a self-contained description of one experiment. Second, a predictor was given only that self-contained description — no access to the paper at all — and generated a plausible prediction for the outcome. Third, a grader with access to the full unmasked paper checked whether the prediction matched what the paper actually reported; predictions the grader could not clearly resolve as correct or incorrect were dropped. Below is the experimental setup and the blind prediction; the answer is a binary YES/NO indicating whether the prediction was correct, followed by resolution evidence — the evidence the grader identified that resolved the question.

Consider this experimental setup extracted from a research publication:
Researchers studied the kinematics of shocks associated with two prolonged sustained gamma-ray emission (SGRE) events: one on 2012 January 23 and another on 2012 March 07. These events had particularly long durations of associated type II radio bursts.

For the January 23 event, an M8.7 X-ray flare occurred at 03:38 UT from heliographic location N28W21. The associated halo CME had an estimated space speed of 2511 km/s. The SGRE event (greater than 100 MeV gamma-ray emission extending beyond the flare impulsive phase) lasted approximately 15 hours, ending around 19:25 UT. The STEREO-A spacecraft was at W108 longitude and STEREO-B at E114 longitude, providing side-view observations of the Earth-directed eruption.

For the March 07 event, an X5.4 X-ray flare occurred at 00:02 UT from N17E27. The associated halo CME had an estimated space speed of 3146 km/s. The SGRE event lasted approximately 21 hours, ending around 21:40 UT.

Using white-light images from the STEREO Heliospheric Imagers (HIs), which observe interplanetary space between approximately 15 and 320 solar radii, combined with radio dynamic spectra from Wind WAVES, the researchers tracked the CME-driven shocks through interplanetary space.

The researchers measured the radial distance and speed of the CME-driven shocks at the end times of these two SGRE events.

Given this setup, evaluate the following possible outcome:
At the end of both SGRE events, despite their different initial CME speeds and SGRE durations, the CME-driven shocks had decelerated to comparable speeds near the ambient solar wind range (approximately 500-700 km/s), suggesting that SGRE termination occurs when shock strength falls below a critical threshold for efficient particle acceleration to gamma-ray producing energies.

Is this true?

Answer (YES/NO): NO